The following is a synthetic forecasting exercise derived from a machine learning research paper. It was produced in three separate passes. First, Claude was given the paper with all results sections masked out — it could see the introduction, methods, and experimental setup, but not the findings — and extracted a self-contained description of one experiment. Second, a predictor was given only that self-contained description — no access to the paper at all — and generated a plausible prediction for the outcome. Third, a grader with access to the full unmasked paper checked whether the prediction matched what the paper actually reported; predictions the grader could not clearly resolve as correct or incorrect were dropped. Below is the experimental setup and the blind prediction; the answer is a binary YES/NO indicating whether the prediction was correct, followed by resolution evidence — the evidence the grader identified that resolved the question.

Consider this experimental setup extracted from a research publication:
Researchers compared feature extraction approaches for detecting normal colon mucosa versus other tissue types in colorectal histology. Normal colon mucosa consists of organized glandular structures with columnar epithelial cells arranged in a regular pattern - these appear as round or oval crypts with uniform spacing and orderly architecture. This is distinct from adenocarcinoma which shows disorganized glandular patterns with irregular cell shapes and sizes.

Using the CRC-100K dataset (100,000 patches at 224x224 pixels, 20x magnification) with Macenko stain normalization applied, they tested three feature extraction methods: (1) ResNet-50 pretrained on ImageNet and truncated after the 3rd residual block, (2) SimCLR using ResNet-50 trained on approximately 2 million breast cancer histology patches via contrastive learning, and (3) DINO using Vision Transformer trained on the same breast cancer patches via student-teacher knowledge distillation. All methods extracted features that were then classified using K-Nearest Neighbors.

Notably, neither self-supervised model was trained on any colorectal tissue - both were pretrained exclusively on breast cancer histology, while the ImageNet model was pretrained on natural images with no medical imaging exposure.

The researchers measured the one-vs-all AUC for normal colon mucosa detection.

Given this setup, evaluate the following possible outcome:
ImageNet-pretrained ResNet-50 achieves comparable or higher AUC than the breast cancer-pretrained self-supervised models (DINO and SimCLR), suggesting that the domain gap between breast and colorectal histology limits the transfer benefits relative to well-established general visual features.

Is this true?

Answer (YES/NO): YES